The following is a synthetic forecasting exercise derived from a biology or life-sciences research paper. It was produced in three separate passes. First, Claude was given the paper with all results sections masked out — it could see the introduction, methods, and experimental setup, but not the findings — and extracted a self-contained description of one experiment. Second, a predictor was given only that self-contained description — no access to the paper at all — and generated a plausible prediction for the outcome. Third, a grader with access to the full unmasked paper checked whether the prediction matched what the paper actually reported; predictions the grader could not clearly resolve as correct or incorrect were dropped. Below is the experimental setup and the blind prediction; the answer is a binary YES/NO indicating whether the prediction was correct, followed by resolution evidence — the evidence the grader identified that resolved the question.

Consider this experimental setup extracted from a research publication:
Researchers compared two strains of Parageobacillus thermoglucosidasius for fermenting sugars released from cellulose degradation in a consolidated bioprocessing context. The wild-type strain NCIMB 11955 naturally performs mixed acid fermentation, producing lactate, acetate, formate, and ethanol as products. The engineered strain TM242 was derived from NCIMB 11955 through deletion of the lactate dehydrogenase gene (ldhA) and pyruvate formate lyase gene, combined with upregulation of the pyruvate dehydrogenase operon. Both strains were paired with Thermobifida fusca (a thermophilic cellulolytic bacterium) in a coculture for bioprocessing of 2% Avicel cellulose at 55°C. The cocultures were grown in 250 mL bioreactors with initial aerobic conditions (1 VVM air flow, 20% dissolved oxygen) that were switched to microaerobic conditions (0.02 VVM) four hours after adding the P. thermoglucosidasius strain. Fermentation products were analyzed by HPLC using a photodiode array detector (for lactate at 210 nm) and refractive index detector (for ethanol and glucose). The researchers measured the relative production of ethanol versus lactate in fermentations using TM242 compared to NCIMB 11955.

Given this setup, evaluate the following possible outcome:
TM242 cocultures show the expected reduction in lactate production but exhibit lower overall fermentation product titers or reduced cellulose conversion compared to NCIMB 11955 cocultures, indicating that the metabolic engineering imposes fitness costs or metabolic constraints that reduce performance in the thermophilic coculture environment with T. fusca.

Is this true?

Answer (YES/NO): NO